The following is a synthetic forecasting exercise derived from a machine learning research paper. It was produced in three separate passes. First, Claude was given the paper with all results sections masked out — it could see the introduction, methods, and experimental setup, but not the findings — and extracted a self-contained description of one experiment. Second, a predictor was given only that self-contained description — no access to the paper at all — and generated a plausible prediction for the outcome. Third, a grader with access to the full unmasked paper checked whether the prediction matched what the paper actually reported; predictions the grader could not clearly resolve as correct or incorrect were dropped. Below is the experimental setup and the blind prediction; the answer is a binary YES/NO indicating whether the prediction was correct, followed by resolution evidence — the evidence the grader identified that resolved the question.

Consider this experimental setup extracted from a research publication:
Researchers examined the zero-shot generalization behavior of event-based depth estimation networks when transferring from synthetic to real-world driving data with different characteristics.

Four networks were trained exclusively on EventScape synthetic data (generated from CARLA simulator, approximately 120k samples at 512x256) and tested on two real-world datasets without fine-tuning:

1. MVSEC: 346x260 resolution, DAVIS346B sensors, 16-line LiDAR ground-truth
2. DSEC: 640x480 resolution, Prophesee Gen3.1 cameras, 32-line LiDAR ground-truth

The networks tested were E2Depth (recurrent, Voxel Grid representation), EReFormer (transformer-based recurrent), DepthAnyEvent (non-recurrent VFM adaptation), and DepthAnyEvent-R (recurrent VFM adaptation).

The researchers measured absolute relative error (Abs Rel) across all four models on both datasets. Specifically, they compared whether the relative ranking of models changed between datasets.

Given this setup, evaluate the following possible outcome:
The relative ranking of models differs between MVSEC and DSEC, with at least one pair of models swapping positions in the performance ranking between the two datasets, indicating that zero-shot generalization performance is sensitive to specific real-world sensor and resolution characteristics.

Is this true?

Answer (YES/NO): YES